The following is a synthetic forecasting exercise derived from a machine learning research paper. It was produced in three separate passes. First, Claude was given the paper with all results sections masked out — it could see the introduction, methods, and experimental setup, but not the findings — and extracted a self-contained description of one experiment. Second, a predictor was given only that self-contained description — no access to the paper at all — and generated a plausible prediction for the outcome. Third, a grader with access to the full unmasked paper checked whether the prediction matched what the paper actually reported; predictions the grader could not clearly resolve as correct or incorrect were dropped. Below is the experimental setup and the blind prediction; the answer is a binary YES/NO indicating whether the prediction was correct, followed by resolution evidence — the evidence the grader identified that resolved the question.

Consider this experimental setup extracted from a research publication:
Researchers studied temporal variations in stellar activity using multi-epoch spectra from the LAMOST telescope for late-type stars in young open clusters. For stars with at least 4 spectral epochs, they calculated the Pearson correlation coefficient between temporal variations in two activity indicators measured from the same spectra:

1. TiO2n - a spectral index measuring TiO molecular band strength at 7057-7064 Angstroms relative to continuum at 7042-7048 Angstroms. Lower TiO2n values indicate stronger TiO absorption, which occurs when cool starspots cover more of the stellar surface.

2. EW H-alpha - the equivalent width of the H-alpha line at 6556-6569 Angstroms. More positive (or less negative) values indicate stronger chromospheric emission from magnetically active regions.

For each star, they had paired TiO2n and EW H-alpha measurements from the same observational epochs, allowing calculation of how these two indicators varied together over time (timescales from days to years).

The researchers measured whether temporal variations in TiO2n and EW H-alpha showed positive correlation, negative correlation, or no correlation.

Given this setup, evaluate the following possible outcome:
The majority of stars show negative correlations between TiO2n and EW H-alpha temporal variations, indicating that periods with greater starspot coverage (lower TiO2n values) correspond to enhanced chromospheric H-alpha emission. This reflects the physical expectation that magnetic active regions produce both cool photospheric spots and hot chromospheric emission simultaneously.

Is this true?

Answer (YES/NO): NO